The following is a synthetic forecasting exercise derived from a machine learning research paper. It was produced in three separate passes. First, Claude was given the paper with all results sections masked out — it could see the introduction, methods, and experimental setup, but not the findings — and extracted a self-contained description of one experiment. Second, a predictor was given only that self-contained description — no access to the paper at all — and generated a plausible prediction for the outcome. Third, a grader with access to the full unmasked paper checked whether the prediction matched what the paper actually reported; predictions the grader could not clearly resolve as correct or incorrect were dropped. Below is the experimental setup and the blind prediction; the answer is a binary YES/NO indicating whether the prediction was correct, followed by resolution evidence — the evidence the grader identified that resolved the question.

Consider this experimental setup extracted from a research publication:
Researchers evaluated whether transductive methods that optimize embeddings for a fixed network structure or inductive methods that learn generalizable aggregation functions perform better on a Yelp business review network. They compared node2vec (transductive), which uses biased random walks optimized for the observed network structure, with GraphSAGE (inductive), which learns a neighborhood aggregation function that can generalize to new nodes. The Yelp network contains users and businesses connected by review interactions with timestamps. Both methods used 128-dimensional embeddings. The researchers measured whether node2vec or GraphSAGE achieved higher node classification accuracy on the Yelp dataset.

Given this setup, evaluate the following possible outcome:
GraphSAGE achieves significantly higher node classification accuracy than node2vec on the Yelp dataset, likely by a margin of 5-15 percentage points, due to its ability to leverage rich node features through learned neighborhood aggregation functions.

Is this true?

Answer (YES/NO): NO